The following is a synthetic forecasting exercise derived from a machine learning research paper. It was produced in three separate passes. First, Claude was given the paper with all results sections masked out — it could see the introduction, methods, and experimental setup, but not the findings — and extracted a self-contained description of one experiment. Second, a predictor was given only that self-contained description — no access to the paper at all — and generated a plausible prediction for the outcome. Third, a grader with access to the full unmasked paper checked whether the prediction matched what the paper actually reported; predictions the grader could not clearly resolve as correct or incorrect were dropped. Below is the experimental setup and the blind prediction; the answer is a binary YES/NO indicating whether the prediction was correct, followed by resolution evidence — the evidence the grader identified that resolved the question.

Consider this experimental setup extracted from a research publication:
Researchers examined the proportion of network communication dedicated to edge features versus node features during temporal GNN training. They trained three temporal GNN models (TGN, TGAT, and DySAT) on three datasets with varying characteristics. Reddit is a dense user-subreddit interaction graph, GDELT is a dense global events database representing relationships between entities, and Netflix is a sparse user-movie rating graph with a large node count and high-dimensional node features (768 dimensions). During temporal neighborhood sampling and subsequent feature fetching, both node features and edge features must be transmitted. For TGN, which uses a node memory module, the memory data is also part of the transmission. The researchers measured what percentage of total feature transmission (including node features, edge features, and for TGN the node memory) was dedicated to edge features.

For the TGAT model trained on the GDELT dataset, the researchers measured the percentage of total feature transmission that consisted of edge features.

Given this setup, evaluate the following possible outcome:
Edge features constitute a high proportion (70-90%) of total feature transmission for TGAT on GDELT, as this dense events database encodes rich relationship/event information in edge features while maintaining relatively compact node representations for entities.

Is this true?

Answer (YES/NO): NO